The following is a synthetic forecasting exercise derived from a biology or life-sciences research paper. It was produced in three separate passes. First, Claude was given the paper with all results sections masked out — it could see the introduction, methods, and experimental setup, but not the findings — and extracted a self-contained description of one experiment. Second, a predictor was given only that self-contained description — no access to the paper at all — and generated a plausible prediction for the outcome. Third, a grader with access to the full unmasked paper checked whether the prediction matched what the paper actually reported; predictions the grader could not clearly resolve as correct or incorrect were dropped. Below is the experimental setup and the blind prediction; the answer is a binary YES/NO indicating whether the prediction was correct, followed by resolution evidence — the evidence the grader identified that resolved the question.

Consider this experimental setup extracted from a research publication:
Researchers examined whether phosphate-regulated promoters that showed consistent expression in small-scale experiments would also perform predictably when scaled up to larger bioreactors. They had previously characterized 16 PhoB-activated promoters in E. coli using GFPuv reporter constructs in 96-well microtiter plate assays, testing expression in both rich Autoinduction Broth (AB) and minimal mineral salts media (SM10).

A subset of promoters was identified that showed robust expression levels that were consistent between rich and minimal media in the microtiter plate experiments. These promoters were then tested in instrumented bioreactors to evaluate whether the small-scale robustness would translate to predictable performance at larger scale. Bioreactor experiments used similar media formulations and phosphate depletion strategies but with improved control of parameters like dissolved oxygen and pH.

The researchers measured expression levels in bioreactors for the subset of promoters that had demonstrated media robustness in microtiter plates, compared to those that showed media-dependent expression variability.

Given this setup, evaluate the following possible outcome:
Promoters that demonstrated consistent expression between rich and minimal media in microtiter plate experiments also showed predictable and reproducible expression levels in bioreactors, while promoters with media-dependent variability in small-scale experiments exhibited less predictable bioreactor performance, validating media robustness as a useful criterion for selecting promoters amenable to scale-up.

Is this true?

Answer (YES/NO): YES